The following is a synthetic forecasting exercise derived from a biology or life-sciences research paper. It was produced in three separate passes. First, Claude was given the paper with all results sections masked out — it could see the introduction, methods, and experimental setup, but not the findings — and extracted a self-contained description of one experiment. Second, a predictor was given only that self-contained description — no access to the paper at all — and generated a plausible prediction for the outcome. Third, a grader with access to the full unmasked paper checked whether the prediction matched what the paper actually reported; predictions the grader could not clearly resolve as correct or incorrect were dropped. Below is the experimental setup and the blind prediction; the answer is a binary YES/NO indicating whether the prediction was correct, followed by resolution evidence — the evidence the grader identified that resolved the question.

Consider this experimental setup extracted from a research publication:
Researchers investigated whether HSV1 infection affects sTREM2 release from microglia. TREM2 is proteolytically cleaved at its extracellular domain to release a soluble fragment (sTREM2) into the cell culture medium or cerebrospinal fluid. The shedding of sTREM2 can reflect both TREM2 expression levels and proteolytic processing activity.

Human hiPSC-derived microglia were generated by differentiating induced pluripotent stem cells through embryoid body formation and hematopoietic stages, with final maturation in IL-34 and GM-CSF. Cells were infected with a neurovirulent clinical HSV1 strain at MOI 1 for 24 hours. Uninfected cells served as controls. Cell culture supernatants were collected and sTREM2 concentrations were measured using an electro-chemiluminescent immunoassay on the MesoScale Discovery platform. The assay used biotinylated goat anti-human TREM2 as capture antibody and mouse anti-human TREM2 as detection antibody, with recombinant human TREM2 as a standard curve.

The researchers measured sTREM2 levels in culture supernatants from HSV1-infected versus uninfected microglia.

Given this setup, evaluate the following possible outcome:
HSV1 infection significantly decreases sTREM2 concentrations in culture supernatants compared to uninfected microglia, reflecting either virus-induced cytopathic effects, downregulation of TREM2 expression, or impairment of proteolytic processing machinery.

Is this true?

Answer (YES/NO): YES